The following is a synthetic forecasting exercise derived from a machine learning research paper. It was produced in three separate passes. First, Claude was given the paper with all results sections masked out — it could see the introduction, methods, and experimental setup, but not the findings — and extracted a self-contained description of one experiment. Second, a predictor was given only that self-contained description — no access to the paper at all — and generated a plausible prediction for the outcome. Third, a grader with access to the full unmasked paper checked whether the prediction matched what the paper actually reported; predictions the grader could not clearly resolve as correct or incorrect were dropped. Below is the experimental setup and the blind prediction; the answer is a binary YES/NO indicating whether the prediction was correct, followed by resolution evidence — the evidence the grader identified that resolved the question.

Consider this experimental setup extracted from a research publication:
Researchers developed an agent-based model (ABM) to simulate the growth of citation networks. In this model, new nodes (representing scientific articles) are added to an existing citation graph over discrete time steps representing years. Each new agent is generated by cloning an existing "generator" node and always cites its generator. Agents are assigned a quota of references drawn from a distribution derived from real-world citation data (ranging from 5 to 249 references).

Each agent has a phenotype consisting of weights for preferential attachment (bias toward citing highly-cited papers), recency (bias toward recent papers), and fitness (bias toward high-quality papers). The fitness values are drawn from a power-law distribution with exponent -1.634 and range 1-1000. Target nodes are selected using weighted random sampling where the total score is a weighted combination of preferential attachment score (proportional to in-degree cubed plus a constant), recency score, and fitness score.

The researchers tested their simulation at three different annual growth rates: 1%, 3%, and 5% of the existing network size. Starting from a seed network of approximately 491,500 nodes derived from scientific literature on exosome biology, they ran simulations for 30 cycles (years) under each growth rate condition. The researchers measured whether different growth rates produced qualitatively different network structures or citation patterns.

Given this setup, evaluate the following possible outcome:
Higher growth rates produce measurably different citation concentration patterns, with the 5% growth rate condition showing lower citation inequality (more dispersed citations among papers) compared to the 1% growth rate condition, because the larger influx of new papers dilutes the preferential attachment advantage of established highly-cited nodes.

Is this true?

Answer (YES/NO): NO